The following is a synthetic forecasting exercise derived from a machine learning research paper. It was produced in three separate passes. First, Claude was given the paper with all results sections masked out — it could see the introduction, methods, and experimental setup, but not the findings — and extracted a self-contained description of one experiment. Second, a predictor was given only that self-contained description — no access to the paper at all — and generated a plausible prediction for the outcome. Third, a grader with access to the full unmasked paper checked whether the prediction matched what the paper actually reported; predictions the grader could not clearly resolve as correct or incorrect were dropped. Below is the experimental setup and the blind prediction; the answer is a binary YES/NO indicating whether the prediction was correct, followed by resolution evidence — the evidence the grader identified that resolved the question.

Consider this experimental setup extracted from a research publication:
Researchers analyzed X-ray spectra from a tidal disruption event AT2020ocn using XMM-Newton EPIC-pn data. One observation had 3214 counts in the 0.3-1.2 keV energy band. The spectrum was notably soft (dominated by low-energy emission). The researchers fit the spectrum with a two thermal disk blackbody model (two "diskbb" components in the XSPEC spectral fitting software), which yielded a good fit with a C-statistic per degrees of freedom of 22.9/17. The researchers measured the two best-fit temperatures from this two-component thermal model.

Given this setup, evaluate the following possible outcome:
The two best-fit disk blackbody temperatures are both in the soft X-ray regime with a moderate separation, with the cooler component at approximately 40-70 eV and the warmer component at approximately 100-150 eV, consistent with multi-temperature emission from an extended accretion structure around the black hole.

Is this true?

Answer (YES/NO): YES